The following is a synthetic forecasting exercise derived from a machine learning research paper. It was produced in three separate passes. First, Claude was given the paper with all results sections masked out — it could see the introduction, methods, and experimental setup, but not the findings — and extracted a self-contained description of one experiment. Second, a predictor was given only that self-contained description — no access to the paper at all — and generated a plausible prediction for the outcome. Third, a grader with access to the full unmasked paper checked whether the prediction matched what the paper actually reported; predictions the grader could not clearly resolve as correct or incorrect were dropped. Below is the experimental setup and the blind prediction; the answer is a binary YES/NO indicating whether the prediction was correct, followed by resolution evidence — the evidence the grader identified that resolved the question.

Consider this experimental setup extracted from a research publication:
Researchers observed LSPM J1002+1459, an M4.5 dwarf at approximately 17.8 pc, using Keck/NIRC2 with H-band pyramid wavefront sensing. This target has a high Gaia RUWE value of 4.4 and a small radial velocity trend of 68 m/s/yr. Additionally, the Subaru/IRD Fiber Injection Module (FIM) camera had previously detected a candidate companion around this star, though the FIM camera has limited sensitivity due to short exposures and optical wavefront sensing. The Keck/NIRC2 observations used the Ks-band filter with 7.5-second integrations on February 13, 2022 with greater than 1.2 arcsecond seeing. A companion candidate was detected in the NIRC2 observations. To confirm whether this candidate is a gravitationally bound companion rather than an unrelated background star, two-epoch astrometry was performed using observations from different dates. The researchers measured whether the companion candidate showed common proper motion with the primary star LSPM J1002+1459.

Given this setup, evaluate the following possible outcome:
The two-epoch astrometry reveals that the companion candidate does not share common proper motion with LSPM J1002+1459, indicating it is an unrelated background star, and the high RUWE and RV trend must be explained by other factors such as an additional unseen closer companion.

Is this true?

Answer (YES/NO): NO